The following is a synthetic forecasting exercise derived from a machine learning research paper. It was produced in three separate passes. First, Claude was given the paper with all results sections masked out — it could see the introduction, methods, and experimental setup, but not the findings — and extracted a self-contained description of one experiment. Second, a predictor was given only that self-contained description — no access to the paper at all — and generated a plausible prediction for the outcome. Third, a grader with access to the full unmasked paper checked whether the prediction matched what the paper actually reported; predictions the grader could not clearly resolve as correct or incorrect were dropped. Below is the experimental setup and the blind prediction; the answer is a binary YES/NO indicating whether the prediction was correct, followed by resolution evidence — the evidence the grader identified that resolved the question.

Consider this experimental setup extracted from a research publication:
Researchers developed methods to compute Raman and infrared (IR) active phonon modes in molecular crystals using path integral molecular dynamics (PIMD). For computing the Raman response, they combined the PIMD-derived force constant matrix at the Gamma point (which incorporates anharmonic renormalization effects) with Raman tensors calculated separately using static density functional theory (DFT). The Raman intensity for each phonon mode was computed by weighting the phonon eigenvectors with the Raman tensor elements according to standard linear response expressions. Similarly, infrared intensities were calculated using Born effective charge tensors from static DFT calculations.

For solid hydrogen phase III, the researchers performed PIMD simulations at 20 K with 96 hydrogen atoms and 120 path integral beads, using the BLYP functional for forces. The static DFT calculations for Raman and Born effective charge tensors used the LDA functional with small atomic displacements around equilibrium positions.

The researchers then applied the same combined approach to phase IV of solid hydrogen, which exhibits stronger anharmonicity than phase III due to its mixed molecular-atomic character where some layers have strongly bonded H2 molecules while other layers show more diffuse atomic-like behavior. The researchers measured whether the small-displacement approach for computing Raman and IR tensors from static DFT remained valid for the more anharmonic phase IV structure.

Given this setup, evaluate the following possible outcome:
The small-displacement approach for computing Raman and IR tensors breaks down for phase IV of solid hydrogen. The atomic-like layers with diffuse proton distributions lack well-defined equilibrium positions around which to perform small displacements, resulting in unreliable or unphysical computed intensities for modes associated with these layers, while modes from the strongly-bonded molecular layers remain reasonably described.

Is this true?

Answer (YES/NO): NO